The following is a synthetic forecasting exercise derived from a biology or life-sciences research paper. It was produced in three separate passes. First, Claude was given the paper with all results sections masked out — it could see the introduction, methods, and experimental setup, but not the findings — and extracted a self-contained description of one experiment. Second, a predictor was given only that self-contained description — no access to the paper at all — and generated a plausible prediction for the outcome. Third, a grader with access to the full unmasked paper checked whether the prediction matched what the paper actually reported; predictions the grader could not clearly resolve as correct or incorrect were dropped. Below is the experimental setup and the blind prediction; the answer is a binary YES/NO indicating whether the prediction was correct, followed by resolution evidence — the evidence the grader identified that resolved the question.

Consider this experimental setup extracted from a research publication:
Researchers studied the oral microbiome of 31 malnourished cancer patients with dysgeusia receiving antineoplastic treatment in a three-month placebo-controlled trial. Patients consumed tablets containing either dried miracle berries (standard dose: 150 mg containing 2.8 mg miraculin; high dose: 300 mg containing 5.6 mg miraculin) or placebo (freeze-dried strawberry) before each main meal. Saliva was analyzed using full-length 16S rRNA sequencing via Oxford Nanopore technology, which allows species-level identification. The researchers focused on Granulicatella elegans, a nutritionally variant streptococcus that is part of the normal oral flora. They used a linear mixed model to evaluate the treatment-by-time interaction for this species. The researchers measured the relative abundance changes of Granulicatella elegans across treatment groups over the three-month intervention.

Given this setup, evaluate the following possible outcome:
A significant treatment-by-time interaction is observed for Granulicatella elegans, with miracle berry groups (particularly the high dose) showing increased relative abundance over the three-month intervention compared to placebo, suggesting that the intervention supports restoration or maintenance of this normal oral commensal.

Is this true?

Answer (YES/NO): NO